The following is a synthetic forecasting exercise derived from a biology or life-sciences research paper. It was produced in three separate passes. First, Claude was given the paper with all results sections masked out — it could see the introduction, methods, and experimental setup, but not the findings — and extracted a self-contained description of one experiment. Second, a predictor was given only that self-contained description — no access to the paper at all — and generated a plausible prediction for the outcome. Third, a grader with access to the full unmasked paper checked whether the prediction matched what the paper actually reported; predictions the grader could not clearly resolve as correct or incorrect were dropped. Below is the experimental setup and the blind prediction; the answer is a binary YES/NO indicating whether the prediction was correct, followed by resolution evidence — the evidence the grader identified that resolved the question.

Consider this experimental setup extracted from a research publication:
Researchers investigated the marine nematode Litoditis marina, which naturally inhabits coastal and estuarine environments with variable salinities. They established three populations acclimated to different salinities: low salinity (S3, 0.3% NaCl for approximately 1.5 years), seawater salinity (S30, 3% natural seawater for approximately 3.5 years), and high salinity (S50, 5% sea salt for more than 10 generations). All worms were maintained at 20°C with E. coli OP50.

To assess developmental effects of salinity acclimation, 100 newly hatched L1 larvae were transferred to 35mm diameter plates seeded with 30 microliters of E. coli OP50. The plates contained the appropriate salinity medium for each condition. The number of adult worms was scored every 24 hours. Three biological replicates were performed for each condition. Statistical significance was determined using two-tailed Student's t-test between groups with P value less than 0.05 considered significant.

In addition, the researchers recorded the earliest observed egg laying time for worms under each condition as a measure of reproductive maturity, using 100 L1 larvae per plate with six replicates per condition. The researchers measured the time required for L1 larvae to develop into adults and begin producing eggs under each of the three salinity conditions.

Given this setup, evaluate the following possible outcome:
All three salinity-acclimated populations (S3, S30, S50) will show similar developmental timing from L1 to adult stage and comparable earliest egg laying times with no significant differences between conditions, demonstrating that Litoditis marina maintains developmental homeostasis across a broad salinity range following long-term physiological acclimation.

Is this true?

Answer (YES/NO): NO